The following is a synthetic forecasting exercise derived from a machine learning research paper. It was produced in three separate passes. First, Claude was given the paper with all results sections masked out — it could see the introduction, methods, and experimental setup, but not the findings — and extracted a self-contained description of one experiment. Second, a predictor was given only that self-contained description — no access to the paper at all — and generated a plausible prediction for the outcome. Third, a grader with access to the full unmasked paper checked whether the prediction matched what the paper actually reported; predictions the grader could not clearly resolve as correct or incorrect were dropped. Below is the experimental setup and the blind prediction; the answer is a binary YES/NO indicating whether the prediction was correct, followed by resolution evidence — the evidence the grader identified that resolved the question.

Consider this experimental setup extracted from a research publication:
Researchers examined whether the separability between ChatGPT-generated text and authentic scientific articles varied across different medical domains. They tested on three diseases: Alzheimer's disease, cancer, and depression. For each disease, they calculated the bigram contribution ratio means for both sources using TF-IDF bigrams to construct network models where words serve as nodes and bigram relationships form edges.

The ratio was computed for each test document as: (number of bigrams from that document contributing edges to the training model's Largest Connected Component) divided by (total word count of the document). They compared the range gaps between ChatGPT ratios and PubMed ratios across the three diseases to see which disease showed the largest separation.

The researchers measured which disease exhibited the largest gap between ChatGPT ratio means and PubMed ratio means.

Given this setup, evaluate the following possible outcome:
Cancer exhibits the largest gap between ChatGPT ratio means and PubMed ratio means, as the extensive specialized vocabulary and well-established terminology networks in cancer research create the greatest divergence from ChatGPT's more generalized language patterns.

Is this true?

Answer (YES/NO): NO